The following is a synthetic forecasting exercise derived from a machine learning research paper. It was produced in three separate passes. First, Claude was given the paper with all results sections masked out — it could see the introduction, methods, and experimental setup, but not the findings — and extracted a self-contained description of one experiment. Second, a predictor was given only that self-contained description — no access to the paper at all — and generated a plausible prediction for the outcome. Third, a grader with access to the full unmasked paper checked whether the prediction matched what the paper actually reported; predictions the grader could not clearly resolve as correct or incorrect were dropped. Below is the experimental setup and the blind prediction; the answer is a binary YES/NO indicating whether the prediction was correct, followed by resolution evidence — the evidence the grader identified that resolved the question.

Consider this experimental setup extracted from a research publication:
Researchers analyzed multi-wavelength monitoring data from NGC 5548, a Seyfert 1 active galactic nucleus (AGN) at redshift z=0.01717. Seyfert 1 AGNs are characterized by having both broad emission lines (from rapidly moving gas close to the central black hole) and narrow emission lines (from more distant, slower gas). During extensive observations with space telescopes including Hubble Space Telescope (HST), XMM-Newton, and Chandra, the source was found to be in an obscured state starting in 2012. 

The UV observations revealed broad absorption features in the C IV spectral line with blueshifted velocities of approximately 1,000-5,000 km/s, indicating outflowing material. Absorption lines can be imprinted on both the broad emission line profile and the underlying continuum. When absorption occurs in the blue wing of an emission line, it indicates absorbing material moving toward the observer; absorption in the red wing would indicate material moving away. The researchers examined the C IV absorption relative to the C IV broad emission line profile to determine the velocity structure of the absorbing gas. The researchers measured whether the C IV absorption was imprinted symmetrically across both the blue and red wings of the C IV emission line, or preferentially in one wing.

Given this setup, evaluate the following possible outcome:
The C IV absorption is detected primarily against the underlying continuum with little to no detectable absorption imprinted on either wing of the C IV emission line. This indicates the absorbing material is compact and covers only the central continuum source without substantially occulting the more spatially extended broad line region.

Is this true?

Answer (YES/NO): NO